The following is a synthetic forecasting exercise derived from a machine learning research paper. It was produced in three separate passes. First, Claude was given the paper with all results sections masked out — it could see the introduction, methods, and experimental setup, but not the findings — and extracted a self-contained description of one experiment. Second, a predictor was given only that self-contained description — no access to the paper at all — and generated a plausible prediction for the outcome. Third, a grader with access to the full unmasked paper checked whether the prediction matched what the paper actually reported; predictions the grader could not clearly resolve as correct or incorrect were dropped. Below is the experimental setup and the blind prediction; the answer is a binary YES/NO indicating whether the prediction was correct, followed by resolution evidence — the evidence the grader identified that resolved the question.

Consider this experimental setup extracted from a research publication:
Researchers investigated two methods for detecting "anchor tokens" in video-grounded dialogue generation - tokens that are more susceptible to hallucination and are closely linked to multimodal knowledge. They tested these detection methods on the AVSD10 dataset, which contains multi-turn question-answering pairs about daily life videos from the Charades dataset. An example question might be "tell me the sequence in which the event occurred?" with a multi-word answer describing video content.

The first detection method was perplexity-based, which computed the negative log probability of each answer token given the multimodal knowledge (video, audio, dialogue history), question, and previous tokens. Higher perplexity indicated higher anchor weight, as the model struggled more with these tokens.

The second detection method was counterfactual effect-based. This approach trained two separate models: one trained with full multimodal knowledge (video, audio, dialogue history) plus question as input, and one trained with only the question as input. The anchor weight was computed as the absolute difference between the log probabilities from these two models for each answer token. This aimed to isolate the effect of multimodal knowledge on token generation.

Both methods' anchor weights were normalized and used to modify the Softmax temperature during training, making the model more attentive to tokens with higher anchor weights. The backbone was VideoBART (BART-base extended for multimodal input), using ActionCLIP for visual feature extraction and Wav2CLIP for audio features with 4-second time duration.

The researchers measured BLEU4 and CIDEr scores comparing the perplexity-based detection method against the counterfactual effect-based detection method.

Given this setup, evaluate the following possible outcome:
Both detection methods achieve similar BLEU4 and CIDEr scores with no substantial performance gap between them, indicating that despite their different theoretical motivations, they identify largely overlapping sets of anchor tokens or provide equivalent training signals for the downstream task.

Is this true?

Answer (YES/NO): NO